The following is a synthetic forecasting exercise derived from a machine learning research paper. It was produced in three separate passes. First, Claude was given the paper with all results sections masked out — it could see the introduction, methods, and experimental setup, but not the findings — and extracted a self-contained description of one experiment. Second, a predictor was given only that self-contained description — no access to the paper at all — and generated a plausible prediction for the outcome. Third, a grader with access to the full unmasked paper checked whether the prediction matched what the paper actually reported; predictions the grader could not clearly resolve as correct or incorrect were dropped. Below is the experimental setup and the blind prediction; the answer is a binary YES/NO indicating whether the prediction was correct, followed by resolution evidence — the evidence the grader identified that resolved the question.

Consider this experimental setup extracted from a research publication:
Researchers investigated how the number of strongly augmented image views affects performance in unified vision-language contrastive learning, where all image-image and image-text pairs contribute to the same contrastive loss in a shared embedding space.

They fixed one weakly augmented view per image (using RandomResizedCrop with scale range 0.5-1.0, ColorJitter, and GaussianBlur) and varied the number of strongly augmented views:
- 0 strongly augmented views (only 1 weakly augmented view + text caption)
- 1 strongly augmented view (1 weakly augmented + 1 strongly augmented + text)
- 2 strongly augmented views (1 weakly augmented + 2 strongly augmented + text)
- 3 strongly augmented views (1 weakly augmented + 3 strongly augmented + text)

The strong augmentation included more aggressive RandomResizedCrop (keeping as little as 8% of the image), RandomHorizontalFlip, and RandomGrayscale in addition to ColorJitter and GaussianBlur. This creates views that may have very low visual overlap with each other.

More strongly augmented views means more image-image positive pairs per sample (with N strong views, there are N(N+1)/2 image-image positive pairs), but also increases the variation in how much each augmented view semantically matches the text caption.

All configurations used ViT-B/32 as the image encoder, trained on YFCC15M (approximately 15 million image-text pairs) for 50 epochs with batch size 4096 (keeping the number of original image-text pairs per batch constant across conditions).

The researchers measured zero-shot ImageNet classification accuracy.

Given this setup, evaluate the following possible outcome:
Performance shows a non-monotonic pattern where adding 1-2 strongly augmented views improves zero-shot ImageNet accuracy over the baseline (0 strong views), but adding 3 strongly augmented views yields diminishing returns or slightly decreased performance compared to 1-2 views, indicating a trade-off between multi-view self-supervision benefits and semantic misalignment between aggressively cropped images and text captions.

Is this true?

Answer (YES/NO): NO